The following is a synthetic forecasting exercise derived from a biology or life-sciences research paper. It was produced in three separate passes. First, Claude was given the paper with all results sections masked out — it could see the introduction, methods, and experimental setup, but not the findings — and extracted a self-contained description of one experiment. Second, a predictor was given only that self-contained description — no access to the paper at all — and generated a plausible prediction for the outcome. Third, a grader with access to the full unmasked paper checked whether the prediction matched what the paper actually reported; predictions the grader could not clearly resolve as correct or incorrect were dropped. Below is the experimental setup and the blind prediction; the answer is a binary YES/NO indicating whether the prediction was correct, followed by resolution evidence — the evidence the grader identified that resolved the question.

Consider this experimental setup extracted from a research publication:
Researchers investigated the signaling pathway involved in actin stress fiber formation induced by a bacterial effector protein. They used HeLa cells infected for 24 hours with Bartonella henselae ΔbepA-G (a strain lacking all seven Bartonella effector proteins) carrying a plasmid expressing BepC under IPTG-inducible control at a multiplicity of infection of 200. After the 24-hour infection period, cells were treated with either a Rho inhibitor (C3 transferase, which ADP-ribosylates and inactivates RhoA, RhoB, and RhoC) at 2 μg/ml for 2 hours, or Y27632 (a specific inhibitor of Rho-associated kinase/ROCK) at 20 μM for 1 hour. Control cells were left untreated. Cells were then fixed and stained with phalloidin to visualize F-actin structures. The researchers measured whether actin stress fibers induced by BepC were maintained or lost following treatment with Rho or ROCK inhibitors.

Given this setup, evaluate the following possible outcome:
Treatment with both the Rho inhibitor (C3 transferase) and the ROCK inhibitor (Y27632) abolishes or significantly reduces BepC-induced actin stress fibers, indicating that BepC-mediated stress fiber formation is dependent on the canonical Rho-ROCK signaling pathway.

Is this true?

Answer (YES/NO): YES